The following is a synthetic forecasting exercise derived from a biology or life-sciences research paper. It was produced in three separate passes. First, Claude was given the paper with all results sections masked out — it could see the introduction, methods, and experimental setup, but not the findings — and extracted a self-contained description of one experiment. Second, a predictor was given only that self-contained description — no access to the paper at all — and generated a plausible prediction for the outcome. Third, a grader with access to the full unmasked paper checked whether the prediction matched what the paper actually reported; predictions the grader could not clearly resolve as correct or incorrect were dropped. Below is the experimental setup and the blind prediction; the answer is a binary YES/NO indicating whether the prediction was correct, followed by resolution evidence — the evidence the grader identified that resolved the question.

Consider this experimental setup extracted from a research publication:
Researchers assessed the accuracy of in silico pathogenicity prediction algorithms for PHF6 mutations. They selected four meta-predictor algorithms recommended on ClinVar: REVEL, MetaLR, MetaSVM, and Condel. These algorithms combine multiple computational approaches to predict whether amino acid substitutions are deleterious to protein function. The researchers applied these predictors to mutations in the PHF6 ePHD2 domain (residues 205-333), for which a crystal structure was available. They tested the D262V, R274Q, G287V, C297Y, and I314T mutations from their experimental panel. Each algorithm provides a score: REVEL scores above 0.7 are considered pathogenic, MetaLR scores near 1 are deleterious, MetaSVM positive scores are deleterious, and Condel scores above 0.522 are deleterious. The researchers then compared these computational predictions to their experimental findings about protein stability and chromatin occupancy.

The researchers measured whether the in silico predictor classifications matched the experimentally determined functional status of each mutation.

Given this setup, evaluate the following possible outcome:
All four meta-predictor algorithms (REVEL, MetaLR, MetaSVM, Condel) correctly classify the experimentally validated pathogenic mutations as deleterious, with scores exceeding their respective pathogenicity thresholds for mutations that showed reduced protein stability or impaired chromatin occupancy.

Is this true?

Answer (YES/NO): NO